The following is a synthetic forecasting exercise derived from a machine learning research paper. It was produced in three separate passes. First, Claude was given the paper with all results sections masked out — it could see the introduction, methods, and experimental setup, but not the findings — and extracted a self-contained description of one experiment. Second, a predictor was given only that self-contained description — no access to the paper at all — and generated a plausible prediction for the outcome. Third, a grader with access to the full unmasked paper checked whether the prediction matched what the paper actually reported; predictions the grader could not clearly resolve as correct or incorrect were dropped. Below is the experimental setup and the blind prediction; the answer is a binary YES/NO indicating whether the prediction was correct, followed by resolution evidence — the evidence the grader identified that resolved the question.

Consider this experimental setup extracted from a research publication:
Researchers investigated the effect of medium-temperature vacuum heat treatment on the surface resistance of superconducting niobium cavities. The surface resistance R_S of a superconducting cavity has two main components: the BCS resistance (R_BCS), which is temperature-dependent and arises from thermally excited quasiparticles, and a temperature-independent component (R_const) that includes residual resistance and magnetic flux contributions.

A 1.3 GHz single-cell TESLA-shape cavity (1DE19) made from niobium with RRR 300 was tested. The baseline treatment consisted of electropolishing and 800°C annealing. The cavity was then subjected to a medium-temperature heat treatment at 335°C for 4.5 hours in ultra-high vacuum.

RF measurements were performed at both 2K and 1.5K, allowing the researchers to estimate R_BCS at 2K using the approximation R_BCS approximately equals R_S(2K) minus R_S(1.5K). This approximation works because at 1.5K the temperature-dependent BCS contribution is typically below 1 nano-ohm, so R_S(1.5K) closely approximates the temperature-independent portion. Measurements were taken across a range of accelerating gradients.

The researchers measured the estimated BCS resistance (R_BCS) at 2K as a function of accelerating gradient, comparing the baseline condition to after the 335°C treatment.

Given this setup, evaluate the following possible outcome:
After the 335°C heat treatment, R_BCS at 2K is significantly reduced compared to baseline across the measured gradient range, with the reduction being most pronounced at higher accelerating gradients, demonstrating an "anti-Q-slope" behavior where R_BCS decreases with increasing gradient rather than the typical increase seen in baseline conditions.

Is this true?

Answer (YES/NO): YES